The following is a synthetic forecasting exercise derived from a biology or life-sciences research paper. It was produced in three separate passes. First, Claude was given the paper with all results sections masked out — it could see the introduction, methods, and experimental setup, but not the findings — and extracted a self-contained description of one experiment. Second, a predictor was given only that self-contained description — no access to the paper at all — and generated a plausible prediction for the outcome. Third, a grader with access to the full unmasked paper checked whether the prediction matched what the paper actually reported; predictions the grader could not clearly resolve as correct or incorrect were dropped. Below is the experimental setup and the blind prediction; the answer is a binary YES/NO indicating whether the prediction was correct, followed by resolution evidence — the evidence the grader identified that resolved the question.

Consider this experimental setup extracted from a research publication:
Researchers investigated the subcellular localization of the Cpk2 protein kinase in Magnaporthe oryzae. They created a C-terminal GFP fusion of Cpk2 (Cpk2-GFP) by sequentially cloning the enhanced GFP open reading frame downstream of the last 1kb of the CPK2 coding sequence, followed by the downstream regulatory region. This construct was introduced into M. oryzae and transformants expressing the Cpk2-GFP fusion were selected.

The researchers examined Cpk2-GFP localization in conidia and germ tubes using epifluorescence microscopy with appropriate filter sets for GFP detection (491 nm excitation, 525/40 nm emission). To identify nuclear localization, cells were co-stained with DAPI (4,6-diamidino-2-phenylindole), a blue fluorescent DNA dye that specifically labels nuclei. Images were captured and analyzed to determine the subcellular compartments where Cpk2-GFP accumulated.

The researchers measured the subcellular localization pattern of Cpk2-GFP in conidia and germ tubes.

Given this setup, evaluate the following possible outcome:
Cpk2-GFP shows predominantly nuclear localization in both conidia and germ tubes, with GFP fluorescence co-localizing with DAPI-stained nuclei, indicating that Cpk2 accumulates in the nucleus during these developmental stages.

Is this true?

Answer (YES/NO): NO